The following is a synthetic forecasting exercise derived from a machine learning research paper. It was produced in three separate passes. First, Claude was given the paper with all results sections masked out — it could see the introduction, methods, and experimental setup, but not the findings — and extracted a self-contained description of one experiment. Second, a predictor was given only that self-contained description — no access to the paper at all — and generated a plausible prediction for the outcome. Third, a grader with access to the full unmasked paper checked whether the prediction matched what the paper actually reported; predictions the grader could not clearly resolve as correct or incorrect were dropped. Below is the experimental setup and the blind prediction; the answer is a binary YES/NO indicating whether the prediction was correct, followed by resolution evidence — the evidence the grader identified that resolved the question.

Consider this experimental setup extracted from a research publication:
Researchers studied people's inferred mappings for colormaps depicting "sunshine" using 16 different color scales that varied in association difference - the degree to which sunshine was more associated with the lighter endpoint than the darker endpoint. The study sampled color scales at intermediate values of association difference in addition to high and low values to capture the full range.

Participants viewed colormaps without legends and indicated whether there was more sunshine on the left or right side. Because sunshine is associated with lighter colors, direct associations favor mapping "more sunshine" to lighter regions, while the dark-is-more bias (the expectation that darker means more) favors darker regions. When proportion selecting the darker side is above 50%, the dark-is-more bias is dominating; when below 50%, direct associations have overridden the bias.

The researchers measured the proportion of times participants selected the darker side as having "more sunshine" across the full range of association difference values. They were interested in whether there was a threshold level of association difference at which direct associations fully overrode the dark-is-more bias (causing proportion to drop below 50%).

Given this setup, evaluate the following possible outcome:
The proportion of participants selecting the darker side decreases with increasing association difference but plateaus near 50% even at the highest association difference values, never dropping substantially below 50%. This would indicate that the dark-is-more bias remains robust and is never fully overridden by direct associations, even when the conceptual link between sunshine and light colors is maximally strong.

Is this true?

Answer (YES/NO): NO